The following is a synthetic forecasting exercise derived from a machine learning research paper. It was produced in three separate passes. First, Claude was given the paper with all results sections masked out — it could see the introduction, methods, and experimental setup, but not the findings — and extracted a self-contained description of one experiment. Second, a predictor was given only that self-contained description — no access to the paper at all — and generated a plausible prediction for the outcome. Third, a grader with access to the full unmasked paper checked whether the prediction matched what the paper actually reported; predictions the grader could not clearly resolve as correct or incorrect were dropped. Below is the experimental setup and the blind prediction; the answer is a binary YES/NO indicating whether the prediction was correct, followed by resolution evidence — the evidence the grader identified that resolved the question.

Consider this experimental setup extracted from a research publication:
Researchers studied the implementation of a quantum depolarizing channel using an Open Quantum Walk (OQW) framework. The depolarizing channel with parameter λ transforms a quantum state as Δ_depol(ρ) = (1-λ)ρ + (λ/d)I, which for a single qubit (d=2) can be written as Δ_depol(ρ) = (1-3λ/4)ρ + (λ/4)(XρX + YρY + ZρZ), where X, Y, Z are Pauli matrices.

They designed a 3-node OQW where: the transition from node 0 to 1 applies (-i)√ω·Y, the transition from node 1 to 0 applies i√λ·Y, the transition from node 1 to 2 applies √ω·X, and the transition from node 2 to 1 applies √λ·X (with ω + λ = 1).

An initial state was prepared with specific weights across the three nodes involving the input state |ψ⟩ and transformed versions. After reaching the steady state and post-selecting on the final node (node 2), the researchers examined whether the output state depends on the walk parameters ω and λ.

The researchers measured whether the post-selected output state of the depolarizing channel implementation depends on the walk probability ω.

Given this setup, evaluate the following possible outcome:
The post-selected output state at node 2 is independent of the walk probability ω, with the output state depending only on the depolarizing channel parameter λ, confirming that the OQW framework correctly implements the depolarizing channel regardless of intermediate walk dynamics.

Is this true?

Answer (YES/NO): YES